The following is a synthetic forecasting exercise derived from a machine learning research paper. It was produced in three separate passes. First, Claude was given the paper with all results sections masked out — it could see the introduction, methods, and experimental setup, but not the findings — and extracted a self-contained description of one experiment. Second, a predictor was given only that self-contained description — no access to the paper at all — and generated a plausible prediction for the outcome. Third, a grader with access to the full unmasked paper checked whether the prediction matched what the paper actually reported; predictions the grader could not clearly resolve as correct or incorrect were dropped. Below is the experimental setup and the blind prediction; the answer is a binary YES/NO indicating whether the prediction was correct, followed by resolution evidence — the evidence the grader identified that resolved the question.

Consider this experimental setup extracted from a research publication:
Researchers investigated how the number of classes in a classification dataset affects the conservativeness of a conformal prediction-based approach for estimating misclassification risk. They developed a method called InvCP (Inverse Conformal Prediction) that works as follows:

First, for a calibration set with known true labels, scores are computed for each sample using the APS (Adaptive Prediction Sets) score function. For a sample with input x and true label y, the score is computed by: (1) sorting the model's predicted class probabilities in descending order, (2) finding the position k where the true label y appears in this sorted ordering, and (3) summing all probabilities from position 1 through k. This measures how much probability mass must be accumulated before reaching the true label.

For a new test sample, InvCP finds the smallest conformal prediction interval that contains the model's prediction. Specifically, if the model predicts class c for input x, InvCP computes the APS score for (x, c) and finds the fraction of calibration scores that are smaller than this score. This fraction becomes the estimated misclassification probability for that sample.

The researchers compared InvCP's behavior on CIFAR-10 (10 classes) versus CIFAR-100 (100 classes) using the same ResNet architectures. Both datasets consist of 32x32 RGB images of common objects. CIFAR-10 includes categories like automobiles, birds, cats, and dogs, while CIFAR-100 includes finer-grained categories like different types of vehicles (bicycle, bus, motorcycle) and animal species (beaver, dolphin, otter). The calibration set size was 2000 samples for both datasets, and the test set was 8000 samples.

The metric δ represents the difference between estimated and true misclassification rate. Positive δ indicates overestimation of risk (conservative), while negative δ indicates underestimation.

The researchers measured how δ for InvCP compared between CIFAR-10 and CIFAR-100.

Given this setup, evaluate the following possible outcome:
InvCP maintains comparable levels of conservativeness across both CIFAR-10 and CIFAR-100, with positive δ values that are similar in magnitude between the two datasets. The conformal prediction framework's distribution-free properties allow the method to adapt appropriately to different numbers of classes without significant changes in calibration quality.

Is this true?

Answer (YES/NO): YES